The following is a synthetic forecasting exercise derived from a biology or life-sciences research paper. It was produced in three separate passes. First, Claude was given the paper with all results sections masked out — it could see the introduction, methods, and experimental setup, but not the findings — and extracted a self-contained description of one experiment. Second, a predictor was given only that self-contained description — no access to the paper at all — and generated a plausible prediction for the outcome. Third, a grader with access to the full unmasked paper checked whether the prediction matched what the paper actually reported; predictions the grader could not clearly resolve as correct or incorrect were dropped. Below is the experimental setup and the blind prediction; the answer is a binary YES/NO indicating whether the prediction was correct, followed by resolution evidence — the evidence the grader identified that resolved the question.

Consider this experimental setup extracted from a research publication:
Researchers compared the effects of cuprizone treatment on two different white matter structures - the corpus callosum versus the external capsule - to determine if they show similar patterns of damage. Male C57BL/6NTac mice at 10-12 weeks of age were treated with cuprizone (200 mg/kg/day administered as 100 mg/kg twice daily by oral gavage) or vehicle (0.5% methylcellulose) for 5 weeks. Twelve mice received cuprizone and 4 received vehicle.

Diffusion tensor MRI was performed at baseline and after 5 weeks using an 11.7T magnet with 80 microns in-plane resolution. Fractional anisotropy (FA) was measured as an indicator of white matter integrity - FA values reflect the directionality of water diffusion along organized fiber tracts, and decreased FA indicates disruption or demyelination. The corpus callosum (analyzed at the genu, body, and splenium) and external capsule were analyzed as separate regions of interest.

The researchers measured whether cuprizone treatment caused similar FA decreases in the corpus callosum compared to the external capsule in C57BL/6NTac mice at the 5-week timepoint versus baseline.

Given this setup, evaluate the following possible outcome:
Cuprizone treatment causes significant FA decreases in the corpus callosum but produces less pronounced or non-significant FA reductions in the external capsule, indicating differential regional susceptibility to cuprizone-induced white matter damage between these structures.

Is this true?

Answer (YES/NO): NO